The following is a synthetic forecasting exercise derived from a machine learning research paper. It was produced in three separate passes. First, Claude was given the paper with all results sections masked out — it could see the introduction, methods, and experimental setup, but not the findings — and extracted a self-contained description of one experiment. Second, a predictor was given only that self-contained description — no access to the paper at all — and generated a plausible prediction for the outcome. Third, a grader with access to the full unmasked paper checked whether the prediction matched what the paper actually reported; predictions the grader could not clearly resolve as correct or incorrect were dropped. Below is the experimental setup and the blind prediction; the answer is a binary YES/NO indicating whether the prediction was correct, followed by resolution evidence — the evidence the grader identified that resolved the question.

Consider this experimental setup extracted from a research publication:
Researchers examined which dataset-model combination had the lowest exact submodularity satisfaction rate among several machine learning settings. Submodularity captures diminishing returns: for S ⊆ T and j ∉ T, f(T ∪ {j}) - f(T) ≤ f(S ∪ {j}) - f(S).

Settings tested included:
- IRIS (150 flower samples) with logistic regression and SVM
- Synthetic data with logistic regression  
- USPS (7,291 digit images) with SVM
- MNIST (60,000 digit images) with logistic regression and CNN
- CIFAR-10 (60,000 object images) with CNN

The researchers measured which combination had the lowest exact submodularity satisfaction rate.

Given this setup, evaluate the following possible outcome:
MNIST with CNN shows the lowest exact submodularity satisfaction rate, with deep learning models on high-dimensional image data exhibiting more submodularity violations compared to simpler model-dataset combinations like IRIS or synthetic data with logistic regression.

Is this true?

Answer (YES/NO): YES